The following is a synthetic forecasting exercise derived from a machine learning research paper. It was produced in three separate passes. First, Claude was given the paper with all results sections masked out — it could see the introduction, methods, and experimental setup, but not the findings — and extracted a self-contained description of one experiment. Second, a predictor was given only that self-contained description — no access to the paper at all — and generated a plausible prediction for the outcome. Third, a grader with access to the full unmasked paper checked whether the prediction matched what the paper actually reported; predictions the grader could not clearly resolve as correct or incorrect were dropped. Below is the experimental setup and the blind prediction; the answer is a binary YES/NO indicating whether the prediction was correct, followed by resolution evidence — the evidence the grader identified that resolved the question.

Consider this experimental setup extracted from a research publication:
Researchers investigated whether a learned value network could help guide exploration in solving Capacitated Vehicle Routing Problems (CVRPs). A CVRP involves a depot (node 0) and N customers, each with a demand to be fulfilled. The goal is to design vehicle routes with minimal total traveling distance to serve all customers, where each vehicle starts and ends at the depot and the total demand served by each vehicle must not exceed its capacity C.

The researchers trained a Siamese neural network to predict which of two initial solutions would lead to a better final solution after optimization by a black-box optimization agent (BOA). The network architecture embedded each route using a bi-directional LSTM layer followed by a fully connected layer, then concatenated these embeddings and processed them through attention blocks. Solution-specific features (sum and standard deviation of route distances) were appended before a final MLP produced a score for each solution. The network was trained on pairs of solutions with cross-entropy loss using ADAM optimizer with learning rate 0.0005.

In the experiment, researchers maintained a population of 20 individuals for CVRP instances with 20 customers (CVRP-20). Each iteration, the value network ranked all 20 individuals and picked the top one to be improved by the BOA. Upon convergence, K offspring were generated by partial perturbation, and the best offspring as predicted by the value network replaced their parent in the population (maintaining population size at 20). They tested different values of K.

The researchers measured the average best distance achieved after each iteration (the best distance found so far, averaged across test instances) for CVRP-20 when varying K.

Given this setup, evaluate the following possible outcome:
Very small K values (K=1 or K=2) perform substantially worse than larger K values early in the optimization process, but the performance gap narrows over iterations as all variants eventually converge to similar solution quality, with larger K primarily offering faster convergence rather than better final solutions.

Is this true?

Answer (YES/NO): NO